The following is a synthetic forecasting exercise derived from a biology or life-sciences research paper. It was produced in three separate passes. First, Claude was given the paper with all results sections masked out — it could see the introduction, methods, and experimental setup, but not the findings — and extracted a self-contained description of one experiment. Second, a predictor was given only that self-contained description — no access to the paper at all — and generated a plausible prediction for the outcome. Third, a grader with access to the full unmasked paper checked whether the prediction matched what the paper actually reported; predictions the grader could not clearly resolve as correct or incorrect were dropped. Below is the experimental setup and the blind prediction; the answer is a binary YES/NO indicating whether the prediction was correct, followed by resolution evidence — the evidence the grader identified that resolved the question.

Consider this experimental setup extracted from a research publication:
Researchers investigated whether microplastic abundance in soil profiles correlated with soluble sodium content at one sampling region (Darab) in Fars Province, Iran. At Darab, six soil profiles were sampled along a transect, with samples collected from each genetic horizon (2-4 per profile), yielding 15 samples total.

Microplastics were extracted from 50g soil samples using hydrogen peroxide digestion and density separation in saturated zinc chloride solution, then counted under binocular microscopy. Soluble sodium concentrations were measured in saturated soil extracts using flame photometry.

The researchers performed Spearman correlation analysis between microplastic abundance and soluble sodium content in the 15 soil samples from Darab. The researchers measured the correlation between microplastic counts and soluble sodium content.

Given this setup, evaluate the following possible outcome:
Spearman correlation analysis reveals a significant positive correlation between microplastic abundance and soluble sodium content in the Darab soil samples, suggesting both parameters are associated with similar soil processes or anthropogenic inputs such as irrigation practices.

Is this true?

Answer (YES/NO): YES